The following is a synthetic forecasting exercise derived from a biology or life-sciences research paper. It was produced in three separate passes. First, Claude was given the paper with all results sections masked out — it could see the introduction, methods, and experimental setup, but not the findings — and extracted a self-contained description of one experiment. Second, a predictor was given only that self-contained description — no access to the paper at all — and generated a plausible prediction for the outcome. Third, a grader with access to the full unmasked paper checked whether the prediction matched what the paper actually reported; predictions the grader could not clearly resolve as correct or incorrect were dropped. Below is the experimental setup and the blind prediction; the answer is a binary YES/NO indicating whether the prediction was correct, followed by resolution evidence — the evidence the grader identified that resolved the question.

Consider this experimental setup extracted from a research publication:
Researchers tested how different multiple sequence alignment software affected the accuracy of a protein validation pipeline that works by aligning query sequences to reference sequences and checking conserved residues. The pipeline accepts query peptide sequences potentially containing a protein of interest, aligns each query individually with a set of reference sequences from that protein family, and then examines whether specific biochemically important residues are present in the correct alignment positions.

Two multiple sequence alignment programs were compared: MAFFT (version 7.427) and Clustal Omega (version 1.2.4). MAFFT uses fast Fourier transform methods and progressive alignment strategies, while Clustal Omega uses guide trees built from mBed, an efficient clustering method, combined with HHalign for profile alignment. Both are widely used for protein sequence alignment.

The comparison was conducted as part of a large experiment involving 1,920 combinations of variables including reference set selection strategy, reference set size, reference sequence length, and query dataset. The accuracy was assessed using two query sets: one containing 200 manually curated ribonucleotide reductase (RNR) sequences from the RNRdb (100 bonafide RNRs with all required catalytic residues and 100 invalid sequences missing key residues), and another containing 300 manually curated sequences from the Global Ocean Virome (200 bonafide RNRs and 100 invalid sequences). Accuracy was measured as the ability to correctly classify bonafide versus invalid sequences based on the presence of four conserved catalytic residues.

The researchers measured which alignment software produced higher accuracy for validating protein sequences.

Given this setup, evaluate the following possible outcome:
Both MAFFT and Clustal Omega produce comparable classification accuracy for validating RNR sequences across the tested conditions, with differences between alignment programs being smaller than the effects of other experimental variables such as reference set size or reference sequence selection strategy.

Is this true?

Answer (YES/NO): NO